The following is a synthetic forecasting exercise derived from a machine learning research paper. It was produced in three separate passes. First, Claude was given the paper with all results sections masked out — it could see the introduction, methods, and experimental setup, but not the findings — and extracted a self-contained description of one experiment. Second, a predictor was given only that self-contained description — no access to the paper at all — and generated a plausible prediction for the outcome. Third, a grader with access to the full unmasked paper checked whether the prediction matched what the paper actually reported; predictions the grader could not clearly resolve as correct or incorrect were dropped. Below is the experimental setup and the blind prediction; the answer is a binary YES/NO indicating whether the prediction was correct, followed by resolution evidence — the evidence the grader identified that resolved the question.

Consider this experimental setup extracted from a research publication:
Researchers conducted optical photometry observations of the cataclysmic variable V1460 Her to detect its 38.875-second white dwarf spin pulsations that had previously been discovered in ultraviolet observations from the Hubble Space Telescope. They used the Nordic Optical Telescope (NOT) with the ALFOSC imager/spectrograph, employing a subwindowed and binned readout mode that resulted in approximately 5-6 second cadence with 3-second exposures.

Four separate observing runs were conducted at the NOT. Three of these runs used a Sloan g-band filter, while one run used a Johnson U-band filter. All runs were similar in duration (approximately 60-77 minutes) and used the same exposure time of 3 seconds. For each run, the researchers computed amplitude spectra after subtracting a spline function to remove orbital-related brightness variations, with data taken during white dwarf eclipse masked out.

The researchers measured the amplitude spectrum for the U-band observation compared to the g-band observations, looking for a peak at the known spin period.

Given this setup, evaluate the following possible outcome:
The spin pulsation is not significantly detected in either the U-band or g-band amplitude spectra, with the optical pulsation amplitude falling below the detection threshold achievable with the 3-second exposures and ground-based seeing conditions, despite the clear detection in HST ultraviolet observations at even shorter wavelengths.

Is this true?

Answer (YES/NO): NO